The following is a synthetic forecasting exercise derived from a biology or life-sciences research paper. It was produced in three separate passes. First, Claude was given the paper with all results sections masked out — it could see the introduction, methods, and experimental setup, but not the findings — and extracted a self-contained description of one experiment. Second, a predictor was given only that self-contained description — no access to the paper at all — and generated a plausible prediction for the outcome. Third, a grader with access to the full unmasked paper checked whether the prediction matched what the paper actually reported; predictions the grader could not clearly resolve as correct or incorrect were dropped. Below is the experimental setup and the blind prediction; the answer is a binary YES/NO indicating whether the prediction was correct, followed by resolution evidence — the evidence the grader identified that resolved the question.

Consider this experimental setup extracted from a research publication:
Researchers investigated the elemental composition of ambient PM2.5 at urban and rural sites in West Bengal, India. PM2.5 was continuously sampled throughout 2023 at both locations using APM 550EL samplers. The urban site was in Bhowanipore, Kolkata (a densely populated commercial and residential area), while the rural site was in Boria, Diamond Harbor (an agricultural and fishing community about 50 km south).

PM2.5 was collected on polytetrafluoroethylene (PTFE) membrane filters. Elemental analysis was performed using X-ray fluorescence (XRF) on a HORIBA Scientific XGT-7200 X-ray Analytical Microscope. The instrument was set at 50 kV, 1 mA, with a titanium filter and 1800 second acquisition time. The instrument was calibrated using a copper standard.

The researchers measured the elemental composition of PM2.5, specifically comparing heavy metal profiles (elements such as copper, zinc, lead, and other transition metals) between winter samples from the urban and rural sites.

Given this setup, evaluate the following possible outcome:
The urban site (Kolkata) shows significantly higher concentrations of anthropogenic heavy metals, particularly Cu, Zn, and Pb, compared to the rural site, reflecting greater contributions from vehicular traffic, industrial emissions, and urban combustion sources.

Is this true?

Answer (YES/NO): NO